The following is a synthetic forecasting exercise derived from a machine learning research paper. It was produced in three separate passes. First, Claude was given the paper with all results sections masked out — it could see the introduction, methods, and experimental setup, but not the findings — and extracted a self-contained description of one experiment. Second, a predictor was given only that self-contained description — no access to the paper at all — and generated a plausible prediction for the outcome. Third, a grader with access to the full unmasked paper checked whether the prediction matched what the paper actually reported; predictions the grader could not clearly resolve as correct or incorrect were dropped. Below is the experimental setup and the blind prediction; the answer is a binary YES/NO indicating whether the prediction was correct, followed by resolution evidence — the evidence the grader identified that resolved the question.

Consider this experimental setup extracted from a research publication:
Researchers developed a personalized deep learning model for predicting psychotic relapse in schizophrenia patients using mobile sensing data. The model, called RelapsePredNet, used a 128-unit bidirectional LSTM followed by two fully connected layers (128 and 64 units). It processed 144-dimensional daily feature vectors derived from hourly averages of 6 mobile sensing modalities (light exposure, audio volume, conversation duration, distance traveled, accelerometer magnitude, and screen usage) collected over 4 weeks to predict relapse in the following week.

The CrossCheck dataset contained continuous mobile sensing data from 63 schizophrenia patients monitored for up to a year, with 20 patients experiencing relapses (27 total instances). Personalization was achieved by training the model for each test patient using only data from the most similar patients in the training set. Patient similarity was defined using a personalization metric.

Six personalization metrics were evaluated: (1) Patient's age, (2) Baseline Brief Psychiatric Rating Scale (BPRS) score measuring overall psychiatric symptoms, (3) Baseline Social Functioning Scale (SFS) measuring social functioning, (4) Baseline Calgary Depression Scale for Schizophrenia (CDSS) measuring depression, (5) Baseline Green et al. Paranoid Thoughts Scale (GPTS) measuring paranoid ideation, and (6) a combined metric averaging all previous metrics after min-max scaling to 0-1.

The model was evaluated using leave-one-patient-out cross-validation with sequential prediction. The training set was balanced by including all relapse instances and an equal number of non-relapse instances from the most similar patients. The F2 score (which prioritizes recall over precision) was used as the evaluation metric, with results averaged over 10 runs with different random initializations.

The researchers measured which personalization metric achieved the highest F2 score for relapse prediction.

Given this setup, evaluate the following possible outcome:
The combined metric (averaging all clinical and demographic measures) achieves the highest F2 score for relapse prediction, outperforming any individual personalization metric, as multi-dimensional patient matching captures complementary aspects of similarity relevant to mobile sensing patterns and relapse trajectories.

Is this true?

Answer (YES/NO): NO